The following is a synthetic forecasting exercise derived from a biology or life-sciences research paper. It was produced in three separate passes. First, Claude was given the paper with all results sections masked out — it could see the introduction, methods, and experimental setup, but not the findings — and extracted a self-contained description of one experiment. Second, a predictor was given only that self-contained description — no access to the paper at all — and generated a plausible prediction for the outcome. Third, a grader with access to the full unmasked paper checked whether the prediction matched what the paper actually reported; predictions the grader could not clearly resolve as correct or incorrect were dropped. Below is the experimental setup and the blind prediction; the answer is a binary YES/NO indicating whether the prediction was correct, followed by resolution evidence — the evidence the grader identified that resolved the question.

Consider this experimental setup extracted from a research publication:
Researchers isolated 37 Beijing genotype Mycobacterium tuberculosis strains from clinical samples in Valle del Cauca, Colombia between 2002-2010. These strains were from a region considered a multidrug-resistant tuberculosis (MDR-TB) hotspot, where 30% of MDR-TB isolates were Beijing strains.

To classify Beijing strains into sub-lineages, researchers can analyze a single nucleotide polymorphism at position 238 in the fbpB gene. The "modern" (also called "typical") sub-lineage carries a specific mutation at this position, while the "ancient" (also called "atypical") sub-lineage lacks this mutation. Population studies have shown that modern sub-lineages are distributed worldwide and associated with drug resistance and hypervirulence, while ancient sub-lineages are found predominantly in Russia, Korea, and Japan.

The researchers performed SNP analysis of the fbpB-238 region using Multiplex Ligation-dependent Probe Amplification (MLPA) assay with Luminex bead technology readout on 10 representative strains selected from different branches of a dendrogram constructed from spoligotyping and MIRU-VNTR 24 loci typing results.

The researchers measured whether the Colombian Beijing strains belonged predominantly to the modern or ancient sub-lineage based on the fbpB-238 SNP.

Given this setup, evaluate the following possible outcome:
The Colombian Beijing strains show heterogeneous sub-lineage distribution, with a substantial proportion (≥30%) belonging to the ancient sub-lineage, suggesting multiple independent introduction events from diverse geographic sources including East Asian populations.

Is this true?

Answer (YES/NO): NO